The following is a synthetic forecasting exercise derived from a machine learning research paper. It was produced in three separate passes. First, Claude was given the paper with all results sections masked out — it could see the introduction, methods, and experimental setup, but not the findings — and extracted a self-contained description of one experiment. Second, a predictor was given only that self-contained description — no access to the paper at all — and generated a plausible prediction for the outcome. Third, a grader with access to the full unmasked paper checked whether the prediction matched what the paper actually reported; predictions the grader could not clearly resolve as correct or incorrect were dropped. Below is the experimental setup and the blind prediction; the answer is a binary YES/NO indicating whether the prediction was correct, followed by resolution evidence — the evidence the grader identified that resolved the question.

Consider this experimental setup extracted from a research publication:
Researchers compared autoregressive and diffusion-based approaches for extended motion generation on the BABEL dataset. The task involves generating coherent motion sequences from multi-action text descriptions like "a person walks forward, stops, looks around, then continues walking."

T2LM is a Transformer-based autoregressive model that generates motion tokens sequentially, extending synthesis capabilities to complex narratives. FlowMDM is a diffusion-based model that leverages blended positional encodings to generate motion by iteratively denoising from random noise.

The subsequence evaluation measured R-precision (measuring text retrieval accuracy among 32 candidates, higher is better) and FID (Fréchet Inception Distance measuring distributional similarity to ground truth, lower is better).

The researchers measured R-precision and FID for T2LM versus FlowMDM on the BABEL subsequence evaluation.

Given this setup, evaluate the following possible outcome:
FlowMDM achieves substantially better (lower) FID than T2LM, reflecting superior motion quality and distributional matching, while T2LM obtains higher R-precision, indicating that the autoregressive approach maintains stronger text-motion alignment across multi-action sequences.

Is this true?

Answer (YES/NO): NO